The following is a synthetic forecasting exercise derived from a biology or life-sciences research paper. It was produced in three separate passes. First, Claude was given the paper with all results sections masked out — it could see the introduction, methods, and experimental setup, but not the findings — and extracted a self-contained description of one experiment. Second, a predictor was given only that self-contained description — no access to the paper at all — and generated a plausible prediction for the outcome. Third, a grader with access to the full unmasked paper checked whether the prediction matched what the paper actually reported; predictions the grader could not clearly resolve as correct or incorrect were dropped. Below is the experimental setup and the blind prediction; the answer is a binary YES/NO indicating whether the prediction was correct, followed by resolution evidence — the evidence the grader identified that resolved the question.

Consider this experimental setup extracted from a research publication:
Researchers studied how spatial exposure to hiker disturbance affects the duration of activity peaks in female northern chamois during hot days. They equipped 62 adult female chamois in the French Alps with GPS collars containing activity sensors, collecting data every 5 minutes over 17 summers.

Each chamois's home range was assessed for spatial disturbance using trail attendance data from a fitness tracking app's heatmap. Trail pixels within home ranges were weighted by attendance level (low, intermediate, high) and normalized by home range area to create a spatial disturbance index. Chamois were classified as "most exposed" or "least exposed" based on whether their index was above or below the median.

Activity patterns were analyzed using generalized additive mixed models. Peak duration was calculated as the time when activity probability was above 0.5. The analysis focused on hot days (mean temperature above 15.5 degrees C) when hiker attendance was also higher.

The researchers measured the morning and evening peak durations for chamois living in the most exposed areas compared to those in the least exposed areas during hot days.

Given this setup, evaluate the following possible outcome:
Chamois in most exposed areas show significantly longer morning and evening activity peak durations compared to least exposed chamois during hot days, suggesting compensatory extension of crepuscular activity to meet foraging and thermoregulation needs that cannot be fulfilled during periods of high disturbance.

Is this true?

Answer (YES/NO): NO